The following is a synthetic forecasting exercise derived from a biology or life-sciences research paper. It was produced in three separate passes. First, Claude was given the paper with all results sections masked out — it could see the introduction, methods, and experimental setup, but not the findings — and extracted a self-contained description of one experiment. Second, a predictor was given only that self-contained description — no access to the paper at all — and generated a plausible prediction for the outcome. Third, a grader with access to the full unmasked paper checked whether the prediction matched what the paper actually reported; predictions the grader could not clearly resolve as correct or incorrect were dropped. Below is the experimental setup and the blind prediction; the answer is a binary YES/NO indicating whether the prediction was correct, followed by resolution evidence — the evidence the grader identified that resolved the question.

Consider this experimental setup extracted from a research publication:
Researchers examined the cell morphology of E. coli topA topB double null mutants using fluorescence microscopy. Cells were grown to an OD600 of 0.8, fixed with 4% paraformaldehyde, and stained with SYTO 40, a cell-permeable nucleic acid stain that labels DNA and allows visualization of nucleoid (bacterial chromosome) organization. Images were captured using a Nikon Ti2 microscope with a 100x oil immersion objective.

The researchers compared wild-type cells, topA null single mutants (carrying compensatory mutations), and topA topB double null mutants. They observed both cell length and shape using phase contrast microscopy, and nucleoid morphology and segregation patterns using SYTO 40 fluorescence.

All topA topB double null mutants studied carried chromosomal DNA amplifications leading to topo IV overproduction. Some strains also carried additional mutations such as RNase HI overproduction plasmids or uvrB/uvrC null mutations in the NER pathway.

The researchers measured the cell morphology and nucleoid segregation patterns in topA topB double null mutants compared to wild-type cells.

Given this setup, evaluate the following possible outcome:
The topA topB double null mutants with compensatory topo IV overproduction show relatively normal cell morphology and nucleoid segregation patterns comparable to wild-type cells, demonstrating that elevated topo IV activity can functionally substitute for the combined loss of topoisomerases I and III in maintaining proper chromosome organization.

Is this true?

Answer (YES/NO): NO